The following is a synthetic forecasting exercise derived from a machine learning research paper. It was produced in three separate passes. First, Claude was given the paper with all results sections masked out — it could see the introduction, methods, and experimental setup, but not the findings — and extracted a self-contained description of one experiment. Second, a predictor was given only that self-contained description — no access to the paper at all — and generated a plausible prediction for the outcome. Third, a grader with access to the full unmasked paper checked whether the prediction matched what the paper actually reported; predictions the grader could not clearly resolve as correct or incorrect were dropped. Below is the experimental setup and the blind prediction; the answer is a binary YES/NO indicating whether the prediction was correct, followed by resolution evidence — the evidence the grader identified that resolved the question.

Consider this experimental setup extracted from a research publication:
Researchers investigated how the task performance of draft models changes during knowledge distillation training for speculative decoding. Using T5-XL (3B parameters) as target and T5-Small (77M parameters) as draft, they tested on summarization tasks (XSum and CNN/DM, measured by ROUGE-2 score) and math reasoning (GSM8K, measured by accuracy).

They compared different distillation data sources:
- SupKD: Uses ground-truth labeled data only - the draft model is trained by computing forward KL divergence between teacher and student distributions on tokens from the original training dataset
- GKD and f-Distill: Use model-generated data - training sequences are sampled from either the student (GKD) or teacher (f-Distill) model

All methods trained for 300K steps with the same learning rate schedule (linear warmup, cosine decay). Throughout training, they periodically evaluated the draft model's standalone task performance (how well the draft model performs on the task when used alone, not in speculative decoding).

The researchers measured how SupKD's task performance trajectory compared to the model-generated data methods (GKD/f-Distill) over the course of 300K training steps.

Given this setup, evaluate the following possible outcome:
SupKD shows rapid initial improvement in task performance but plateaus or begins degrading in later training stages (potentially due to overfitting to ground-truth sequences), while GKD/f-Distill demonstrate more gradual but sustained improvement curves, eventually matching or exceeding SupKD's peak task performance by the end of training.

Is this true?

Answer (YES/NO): NO